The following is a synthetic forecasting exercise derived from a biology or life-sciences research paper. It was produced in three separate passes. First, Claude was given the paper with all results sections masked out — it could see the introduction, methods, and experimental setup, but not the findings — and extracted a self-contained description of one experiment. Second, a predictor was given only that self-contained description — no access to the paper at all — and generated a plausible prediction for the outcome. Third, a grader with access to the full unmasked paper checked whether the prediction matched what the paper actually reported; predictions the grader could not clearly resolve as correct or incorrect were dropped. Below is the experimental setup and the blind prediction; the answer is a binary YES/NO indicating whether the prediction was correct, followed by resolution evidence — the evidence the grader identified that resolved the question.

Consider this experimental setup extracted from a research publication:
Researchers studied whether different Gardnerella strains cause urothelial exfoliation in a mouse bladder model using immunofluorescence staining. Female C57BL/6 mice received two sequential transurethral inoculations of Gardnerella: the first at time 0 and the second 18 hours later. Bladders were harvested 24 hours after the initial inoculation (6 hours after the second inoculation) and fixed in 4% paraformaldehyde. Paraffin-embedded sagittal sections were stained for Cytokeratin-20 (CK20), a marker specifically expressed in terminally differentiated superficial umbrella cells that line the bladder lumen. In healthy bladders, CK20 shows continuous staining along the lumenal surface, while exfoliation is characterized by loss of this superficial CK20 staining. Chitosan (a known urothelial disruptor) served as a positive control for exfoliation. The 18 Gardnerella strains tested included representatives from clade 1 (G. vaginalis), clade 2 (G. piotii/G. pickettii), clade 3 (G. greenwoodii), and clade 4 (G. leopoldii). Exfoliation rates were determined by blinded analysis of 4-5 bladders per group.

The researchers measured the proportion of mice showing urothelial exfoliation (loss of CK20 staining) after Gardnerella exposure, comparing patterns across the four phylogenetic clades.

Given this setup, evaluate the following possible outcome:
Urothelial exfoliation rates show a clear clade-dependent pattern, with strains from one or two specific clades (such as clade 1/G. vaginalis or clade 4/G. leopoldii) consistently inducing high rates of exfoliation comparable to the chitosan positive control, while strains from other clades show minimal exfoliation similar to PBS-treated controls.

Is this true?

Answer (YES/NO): NO